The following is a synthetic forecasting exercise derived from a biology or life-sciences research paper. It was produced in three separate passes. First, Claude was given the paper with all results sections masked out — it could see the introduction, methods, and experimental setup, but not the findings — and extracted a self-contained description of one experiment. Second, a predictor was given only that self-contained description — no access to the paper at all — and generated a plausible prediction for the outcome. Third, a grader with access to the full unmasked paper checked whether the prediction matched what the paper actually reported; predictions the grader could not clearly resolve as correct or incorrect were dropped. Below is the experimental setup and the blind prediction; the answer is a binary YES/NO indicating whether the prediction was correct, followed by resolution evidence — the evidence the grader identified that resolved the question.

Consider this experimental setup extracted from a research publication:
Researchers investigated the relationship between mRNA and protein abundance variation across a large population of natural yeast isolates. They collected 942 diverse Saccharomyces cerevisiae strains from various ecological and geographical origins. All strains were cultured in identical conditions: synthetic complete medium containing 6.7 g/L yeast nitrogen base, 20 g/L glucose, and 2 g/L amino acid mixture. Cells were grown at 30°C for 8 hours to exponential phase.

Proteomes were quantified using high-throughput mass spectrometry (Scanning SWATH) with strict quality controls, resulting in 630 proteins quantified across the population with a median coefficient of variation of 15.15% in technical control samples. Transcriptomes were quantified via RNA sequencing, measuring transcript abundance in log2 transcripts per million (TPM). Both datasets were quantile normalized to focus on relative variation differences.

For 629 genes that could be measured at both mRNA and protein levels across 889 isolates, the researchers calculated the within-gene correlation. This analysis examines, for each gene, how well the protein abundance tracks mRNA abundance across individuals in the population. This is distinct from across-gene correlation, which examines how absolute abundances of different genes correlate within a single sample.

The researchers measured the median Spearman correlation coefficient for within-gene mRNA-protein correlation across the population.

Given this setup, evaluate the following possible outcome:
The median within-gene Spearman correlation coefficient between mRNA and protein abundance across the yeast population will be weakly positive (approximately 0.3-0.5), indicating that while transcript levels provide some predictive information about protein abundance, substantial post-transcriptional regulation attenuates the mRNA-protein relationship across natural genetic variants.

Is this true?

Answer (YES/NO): NO